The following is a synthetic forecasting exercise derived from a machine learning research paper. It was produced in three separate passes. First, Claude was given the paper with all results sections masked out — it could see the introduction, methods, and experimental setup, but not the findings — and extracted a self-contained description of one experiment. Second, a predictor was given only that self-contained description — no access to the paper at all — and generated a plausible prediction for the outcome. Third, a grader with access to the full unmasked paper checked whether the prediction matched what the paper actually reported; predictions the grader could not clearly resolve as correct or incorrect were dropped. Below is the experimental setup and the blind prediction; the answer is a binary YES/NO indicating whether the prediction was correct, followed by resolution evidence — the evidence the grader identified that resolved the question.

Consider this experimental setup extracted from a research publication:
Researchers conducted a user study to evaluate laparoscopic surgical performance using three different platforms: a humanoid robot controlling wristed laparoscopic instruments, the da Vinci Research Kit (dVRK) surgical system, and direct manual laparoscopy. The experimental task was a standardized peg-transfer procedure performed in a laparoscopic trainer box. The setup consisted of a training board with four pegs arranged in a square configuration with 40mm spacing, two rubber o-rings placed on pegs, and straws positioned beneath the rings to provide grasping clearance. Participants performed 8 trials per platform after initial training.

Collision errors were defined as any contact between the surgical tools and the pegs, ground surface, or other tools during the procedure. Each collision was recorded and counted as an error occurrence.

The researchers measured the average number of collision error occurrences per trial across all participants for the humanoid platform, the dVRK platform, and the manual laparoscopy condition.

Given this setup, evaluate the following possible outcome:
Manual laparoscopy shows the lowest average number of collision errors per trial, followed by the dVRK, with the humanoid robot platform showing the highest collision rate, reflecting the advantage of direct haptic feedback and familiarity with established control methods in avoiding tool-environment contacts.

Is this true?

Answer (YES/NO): NO